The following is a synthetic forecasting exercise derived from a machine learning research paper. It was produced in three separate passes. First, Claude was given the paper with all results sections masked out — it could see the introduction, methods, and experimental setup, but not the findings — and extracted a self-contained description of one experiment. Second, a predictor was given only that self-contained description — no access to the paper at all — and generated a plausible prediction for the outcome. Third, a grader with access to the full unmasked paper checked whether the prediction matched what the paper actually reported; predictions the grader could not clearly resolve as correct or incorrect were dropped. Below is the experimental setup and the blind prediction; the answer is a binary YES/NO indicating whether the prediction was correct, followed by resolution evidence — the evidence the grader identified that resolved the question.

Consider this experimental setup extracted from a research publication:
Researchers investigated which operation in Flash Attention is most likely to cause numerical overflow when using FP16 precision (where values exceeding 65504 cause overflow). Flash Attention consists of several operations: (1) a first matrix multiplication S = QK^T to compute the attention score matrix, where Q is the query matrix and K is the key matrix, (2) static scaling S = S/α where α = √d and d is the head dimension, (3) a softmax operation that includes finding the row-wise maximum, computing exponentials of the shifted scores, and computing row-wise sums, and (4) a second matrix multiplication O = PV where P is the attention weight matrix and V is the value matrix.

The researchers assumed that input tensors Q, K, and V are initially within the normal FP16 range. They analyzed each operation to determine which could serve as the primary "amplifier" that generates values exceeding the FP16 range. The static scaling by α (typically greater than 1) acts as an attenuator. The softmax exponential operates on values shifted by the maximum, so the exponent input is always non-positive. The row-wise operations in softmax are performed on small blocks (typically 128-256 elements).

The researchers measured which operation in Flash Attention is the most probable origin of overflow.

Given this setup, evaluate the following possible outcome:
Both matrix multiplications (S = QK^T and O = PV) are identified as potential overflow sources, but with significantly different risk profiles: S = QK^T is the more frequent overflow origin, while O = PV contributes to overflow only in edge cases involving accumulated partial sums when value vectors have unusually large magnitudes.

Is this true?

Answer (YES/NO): NO